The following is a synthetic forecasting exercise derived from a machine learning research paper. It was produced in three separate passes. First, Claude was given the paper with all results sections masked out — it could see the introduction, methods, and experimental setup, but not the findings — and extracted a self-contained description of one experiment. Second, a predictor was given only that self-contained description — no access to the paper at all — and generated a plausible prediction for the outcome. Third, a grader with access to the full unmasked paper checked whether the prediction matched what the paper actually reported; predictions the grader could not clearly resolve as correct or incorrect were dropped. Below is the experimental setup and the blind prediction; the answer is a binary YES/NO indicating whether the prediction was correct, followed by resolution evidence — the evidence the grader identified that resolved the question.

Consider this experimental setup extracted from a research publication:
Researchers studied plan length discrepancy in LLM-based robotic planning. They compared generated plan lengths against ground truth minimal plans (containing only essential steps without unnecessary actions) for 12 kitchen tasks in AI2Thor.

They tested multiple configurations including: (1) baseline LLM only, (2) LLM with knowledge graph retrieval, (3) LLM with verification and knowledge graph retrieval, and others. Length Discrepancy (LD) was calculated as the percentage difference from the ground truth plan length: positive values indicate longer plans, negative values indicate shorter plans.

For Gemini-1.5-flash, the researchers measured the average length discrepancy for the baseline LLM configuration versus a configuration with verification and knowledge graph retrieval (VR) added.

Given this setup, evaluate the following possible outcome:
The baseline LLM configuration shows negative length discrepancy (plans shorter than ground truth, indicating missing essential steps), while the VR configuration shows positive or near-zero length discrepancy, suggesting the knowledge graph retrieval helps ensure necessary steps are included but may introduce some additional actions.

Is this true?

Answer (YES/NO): YES